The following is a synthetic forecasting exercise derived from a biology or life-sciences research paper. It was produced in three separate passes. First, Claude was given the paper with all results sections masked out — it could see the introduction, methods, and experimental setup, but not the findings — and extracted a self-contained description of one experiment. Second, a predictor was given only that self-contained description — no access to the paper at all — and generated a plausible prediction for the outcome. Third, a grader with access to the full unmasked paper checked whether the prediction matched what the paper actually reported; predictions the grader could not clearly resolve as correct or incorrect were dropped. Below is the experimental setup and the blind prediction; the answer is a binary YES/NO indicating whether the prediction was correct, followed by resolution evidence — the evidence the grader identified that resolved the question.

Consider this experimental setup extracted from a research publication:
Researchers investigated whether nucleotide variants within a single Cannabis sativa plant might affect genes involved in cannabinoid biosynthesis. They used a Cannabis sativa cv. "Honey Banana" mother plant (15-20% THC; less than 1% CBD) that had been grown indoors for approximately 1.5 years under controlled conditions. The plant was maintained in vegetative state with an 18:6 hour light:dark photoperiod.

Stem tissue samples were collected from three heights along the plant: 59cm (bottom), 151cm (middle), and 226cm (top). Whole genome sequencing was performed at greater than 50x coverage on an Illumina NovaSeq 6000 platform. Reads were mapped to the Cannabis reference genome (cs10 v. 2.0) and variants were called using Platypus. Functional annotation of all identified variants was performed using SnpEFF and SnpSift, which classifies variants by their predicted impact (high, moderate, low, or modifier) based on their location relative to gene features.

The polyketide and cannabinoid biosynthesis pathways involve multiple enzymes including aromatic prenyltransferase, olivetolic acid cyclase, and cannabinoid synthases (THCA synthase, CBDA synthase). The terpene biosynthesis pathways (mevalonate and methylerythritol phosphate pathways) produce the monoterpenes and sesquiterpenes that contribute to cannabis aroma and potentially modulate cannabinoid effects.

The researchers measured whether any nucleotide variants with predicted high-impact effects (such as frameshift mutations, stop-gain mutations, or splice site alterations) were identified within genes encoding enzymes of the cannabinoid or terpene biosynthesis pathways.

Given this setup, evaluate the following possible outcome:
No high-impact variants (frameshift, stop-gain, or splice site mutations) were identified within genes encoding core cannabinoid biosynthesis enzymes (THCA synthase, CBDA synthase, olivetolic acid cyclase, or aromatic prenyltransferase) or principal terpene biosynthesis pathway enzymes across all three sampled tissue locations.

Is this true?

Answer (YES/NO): YES